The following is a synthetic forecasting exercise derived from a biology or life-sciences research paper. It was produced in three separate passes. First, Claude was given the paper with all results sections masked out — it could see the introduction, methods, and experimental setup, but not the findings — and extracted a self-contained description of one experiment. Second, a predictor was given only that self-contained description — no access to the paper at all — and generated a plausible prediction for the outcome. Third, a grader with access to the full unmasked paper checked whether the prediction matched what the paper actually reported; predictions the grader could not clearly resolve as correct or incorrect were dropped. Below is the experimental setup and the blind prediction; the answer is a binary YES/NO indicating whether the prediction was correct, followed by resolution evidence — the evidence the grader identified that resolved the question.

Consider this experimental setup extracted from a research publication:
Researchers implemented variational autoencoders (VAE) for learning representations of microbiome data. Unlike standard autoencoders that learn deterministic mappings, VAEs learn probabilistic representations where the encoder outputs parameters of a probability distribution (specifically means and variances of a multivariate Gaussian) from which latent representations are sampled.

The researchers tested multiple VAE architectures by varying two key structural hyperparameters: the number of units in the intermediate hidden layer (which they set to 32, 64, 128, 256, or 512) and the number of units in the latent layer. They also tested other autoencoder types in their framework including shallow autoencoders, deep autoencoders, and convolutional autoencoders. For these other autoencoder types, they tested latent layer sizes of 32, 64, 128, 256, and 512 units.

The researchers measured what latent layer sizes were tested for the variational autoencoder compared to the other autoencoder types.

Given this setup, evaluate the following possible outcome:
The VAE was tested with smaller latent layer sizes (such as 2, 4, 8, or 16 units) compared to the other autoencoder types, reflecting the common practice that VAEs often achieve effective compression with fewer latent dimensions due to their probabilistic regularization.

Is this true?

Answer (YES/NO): YES